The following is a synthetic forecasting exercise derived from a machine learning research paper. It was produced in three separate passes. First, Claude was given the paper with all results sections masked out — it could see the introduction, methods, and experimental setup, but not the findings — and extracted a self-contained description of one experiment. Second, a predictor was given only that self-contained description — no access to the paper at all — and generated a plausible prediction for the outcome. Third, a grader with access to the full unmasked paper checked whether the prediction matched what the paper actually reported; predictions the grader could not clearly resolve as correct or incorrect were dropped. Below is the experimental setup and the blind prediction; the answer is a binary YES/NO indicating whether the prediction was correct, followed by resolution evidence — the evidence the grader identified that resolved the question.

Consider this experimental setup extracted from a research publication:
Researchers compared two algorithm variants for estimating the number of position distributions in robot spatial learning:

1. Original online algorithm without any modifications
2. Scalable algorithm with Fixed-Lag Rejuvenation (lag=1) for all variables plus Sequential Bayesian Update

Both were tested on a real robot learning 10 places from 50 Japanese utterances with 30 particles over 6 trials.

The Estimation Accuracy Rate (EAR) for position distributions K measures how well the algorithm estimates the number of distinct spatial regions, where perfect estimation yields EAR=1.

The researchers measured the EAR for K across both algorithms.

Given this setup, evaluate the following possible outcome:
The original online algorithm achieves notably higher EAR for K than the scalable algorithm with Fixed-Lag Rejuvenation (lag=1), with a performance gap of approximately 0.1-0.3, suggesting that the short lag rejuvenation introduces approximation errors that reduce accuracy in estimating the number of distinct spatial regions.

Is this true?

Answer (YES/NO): NO